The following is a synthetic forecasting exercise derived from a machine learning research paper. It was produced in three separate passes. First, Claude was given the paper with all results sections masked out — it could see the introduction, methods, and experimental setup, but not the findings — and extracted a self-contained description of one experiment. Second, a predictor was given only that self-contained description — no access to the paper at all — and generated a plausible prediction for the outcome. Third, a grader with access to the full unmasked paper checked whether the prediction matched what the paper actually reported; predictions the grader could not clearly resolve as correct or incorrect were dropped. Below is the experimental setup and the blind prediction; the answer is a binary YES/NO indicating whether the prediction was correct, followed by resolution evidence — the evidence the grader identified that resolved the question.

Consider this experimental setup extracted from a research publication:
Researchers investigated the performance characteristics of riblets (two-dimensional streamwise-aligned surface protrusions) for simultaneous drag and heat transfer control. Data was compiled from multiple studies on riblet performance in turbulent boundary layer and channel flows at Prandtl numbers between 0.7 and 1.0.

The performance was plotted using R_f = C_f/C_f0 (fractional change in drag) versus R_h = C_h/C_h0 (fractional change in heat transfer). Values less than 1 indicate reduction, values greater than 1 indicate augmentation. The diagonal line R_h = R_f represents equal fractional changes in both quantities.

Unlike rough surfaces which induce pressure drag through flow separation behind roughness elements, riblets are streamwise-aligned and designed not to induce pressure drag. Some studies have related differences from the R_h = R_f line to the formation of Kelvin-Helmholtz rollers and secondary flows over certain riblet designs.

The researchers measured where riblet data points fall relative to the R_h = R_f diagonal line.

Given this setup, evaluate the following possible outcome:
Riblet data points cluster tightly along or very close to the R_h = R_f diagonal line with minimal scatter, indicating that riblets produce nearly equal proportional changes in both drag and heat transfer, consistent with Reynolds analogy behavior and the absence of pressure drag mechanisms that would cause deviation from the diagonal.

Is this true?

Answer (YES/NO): NO